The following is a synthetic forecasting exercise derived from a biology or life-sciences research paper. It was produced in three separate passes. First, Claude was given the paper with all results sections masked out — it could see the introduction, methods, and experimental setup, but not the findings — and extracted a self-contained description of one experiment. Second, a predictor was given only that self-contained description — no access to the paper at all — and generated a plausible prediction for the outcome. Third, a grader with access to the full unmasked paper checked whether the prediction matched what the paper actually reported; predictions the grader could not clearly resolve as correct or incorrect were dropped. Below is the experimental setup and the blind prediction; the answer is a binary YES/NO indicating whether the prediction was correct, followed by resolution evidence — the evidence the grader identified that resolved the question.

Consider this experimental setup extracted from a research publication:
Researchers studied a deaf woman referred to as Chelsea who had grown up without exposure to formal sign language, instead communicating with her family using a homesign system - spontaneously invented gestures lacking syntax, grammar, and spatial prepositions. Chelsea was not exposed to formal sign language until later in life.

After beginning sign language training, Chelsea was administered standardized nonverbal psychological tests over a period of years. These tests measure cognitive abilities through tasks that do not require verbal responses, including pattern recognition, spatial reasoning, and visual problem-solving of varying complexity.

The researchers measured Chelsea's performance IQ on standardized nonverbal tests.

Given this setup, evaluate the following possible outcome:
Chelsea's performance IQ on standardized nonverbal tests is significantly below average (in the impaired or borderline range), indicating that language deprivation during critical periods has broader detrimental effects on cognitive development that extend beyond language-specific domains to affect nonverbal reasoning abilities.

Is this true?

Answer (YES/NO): NO